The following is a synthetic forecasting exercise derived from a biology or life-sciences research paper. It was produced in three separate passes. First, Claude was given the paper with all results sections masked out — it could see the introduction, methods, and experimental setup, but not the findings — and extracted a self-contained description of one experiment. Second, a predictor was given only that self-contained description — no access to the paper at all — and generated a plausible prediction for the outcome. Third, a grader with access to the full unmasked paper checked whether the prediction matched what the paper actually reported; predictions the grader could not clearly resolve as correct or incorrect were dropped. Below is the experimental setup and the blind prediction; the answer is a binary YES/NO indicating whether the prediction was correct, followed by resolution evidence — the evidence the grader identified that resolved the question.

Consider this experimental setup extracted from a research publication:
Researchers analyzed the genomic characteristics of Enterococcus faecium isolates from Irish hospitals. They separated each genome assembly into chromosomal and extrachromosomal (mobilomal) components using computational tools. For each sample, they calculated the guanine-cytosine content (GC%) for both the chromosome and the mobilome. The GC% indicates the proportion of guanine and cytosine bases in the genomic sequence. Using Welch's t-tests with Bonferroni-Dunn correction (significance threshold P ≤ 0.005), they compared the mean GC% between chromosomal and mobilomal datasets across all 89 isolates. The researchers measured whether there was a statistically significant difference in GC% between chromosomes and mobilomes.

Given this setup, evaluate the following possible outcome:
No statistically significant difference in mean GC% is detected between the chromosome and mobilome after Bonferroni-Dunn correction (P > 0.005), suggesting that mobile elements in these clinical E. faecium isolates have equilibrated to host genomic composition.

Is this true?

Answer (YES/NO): NO